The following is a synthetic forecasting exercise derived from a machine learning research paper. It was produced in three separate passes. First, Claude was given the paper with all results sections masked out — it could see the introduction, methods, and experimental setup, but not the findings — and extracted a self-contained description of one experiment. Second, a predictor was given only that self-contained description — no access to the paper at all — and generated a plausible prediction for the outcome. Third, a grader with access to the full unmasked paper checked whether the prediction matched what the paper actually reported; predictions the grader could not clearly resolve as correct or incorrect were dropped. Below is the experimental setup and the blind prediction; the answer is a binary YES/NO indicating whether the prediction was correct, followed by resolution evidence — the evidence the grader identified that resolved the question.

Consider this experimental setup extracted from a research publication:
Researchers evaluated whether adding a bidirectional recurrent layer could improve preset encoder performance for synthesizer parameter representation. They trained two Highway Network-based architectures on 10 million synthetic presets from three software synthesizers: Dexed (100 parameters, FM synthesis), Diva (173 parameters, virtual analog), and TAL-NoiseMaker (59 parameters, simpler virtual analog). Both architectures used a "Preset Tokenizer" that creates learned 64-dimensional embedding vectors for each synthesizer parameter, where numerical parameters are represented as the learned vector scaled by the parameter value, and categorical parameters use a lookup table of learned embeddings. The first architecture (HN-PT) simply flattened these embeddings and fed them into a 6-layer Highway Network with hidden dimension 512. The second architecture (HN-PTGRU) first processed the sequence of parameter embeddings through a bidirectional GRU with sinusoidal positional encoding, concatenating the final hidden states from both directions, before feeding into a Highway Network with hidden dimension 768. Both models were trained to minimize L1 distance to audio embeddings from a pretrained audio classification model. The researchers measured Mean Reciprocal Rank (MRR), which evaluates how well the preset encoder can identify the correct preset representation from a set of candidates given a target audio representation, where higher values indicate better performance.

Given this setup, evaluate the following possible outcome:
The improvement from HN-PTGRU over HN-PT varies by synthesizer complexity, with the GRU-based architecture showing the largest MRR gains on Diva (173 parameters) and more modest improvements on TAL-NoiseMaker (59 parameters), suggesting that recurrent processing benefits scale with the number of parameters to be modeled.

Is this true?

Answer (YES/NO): NO